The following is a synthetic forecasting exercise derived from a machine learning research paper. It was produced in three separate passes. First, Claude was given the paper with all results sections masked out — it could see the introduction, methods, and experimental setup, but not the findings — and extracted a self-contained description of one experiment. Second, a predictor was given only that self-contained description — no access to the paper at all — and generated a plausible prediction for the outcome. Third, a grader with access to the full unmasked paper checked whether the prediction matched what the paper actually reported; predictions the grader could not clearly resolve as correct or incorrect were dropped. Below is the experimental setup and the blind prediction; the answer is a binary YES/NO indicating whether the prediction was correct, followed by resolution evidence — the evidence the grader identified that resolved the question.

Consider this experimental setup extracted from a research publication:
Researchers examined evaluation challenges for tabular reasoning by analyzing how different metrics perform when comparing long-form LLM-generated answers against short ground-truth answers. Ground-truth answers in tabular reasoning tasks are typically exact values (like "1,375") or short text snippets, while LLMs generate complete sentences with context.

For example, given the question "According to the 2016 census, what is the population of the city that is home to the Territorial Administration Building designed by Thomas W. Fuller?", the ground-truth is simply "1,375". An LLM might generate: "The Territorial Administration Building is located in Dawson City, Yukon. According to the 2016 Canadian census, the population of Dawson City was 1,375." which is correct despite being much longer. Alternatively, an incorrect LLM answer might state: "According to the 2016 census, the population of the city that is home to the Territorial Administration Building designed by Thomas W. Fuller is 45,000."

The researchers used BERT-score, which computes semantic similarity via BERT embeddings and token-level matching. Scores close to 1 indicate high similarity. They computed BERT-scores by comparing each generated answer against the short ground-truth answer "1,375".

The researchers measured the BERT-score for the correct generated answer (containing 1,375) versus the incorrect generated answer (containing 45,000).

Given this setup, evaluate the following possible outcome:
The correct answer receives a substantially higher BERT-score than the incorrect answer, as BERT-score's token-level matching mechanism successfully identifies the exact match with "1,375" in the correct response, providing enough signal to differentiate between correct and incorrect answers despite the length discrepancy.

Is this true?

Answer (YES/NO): NO